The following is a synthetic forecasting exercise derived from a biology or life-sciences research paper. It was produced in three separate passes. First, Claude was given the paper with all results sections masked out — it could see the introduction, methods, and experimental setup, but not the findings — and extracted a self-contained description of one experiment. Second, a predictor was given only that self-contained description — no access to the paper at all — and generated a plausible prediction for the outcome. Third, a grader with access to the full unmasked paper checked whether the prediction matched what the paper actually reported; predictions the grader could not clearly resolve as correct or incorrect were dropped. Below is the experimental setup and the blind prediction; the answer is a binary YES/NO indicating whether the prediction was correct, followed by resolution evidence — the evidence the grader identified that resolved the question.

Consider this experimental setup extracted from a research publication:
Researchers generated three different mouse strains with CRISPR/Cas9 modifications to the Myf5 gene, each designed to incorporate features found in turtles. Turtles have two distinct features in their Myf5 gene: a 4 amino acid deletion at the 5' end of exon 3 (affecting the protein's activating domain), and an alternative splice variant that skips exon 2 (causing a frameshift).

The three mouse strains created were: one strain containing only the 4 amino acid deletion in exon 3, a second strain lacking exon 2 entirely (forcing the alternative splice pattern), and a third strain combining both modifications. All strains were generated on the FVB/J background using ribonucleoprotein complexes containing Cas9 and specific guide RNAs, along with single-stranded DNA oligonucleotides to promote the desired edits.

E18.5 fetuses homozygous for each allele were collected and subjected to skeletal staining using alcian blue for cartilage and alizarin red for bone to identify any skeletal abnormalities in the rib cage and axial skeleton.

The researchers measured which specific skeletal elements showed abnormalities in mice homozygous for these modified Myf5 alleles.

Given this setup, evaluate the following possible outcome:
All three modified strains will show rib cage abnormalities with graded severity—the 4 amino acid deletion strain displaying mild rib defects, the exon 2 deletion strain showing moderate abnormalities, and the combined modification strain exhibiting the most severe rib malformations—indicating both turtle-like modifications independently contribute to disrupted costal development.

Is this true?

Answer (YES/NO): NO